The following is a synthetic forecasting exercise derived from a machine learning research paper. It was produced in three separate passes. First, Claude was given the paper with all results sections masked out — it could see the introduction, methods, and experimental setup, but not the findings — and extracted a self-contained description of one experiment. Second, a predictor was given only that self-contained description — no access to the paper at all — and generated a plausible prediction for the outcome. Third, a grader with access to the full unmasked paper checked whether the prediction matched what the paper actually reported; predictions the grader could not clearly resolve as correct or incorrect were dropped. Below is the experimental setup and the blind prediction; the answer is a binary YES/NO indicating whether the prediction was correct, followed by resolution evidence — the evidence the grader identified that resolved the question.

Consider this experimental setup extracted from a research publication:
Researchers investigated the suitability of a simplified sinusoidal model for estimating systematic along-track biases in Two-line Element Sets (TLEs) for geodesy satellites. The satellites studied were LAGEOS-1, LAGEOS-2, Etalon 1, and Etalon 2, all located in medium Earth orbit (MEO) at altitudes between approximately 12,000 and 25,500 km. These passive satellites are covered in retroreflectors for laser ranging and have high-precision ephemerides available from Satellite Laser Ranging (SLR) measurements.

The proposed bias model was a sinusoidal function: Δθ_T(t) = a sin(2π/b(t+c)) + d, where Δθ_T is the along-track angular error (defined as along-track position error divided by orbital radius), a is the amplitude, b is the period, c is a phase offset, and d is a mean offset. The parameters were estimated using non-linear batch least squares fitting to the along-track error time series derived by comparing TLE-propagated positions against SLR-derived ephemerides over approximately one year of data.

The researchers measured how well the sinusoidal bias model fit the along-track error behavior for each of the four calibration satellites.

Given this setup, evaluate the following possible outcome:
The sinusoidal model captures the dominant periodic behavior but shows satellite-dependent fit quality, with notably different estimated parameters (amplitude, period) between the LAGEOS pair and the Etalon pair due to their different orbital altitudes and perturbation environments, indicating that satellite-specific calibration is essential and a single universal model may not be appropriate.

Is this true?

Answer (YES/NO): NO